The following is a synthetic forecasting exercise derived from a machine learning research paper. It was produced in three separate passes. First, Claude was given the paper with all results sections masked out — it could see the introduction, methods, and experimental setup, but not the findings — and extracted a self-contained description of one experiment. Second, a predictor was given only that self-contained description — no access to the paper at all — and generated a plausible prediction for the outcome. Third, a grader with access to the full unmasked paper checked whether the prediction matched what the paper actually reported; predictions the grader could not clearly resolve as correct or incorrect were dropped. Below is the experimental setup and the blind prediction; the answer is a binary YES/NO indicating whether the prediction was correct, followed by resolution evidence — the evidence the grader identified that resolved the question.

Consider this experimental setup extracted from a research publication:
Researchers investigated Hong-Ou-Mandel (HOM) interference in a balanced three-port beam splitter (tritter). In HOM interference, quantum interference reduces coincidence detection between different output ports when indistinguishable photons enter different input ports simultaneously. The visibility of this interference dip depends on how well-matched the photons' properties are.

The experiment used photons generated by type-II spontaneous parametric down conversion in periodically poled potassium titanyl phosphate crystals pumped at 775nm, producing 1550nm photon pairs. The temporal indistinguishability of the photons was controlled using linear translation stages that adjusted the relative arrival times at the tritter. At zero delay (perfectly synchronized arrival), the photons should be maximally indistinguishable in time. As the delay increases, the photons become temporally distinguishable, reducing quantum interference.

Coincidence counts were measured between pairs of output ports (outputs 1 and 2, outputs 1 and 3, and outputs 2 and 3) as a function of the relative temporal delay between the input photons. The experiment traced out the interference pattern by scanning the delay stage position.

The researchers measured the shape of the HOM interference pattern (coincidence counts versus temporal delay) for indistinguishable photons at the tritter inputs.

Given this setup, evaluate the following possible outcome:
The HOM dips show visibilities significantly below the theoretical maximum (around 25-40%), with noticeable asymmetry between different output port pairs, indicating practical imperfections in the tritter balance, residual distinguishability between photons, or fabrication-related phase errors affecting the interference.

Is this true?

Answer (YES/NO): NO